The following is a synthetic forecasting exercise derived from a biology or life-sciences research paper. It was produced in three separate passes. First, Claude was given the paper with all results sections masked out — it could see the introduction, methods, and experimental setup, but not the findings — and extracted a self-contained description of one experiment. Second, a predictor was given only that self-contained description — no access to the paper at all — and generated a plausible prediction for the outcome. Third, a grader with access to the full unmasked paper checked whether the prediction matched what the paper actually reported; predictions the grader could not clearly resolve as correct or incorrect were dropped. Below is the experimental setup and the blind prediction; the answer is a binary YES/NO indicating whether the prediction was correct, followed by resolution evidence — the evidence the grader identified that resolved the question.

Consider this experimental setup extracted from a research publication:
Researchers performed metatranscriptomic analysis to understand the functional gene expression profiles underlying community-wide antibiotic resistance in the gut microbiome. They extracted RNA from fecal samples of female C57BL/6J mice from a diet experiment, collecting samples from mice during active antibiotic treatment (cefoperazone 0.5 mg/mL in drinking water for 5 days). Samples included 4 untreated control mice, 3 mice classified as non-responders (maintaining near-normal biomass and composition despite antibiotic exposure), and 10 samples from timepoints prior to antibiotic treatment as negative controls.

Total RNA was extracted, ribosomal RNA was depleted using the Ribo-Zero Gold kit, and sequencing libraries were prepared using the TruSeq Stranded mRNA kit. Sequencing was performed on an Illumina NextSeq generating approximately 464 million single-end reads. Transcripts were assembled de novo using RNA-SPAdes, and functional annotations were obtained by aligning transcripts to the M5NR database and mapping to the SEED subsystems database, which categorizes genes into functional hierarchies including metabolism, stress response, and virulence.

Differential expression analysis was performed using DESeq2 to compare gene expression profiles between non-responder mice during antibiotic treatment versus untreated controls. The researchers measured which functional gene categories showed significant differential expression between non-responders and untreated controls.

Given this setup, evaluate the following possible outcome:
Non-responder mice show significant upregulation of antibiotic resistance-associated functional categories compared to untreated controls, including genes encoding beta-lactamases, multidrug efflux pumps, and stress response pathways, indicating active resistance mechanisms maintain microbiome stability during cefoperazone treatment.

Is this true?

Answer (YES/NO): NO